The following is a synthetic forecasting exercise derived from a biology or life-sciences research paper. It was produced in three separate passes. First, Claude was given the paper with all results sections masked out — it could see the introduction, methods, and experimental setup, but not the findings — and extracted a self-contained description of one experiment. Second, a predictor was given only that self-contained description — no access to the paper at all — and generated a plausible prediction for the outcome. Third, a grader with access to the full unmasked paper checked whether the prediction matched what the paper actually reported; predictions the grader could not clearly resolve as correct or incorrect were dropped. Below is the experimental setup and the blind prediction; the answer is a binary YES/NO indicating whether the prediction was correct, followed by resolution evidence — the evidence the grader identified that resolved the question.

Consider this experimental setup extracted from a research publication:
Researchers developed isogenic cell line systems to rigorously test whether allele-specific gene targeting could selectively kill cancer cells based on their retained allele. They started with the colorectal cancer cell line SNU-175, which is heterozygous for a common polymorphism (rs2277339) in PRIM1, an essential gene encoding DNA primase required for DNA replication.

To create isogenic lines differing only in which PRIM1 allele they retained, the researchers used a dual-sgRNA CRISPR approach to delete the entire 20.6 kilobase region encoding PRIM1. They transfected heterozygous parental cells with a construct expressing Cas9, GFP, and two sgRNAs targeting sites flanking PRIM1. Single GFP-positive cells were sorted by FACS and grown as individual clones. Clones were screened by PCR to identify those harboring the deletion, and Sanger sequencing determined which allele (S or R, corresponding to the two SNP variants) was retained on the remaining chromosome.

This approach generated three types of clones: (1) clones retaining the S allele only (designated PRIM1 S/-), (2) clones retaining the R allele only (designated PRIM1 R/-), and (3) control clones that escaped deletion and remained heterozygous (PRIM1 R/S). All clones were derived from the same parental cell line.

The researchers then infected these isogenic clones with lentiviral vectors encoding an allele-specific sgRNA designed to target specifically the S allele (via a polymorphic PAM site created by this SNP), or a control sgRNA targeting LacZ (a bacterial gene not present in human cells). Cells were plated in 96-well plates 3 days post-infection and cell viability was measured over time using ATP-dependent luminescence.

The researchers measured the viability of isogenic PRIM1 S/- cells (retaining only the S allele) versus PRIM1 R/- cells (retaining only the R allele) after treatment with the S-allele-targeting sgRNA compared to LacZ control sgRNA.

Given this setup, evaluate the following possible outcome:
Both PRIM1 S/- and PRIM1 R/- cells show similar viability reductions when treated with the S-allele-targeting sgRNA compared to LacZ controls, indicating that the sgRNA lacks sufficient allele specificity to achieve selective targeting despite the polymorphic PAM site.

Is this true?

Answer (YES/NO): NO